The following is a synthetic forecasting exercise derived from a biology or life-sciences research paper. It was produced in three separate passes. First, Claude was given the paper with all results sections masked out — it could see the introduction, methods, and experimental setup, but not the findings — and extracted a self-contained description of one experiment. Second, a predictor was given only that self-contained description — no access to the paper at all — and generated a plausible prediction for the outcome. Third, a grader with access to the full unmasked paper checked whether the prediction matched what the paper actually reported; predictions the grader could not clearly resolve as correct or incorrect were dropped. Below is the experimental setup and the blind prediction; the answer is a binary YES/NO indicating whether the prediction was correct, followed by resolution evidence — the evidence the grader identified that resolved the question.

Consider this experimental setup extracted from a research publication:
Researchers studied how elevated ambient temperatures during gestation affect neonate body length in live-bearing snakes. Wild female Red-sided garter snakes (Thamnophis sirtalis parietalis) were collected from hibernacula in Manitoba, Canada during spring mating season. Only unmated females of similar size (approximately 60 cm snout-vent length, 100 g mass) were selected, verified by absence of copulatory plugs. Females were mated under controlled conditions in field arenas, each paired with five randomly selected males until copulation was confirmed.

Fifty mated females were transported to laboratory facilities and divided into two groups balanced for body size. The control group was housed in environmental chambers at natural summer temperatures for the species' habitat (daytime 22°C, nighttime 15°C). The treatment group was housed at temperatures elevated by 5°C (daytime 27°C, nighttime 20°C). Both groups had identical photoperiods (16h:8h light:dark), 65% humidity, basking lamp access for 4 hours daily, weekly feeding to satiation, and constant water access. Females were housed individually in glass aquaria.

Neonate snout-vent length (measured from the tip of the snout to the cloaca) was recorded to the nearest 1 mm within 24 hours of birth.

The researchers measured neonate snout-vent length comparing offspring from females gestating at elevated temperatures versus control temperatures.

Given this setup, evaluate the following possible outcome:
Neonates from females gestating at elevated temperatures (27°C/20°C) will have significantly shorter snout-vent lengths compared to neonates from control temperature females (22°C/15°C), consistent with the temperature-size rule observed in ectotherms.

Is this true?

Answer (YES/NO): NO